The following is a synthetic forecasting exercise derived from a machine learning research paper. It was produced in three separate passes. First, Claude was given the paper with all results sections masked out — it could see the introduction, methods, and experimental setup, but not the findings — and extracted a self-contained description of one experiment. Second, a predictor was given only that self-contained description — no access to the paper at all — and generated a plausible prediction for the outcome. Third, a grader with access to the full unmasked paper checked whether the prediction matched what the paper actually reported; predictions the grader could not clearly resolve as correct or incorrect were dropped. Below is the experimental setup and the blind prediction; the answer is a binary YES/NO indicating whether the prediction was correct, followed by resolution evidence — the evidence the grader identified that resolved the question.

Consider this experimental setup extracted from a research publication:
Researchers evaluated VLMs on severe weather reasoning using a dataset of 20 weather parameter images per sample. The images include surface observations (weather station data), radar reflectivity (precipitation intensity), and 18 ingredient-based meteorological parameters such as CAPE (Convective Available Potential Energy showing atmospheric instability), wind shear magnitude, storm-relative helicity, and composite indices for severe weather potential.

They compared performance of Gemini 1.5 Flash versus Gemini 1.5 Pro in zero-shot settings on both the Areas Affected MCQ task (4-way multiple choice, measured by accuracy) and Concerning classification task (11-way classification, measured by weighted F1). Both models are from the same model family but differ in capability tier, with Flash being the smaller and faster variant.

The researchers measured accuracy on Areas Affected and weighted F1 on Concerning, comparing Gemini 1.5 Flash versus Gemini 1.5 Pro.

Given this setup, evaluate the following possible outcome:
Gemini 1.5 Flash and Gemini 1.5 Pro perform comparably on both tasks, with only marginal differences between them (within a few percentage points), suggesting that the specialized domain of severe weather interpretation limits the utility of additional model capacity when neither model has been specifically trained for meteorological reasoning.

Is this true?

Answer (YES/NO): YES